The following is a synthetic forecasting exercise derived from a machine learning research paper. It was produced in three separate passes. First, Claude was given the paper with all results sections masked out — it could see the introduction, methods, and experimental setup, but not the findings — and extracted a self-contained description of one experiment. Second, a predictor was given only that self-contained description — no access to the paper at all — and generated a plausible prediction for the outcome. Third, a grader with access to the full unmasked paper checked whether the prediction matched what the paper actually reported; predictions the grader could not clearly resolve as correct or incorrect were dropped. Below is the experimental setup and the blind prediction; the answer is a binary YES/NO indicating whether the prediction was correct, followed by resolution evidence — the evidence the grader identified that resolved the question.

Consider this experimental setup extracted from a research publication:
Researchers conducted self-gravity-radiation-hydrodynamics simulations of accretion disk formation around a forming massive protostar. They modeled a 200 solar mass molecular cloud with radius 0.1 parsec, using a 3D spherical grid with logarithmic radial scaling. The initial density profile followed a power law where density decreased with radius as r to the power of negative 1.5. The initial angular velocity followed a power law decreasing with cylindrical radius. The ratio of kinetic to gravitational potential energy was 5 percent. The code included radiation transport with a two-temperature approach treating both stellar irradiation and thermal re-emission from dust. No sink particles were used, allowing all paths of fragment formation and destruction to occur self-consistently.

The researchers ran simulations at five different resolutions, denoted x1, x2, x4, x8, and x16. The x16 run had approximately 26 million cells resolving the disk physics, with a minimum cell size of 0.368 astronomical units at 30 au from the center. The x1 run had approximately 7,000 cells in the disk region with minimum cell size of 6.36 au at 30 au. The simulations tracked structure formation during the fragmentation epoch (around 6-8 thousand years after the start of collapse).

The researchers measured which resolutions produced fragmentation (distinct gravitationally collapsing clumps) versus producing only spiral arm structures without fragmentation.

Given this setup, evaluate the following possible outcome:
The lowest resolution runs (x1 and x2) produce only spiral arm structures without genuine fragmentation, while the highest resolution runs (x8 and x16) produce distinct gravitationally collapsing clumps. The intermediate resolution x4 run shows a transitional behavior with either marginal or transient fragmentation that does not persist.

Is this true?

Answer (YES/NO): NO